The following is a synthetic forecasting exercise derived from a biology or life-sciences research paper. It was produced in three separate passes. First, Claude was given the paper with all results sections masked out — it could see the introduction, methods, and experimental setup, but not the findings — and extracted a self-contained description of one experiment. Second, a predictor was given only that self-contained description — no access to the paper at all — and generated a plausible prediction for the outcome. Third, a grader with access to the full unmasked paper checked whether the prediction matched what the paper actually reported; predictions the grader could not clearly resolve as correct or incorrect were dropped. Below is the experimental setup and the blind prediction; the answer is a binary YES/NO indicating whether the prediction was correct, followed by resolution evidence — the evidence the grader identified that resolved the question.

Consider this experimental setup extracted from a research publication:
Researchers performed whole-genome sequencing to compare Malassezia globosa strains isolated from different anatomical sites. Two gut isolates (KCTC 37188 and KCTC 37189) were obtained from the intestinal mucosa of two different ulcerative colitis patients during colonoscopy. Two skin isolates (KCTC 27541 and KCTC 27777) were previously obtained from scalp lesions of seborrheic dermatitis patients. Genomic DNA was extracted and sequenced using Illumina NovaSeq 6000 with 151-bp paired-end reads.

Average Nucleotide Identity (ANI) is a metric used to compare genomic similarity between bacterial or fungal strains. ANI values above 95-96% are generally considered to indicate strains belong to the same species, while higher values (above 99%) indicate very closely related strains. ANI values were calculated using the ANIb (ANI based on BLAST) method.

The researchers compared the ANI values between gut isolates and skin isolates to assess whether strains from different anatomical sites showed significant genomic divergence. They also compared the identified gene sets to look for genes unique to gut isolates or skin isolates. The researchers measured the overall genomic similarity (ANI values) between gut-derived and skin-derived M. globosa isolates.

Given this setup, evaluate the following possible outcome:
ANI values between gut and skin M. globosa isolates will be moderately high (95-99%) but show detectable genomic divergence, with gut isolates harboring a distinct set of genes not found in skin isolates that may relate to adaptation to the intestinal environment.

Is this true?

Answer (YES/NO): NO